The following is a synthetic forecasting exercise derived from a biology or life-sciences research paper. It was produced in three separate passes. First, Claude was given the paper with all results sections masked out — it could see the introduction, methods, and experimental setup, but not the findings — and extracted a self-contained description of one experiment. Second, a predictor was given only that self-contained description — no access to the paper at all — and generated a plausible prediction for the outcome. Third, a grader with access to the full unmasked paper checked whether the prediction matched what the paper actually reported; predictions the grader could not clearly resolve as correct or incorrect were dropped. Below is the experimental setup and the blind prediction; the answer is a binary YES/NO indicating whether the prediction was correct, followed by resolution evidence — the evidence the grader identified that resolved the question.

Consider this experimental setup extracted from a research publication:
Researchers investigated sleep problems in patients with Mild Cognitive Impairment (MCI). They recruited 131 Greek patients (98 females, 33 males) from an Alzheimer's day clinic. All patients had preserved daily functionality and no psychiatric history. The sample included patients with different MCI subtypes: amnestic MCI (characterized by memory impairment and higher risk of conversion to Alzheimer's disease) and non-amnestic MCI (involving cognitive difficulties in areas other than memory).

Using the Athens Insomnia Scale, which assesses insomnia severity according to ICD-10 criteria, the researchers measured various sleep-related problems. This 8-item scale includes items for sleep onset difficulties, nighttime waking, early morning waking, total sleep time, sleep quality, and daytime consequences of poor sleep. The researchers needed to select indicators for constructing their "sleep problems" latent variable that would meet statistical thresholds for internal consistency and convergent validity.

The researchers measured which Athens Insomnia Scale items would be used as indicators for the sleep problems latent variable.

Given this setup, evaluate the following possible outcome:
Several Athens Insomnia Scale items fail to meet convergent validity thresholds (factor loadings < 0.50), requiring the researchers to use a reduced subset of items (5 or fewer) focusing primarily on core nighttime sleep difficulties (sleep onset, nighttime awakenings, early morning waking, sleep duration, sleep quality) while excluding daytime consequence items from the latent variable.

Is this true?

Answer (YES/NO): NO